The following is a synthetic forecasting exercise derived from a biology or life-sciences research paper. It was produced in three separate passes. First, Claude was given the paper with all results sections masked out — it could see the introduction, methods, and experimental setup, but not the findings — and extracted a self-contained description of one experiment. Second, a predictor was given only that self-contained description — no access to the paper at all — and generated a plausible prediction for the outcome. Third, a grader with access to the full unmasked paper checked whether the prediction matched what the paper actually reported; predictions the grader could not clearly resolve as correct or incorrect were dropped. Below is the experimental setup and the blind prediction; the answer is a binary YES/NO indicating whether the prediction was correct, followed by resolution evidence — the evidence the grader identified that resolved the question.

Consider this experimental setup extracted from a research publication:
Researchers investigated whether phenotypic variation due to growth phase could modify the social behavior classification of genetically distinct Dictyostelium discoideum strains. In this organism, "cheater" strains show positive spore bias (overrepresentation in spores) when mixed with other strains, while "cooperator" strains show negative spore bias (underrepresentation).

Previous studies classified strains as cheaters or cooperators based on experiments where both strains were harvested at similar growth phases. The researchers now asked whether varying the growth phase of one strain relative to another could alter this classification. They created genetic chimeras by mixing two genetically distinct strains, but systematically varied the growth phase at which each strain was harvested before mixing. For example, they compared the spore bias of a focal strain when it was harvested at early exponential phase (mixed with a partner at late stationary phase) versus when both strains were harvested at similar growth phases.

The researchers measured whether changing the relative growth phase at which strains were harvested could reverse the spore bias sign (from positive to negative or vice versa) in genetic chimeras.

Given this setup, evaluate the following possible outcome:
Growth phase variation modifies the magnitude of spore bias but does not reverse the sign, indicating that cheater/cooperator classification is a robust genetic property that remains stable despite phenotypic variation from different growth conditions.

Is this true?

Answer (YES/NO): NO